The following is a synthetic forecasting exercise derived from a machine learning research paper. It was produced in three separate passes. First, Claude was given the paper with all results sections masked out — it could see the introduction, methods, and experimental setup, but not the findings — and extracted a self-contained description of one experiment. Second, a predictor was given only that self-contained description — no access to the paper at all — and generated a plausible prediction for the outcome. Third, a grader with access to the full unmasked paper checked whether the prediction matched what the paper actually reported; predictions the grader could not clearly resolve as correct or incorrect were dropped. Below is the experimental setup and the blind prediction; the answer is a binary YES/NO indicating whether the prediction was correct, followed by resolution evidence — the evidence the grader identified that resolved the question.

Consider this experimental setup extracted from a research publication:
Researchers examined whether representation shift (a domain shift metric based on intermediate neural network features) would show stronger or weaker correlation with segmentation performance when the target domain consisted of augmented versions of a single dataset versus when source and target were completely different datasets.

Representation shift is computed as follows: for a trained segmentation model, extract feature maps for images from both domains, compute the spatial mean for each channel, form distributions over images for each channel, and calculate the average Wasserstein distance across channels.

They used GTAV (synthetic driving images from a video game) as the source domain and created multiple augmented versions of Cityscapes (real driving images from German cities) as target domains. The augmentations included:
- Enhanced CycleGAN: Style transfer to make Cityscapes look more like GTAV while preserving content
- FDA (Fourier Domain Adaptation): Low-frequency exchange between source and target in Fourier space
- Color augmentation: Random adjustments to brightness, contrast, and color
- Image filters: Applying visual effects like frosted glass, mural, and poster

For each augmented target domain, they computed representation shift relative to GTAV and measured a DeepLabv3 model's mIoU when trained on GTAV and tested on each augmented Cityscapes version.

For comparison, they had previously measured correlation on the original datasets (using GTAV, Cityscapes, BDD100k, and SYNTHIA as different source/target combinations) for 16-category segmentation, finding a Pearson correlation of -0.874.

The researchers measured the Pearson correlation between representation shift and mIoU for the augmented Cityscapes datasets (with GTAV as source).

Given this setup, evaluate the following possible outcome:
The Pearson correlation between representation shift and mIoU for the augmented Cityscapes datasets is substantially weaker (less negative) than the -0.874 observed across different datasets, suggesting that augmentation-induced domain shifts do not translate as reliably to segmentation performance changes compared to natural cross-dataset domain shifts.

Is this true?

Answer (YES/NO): NO